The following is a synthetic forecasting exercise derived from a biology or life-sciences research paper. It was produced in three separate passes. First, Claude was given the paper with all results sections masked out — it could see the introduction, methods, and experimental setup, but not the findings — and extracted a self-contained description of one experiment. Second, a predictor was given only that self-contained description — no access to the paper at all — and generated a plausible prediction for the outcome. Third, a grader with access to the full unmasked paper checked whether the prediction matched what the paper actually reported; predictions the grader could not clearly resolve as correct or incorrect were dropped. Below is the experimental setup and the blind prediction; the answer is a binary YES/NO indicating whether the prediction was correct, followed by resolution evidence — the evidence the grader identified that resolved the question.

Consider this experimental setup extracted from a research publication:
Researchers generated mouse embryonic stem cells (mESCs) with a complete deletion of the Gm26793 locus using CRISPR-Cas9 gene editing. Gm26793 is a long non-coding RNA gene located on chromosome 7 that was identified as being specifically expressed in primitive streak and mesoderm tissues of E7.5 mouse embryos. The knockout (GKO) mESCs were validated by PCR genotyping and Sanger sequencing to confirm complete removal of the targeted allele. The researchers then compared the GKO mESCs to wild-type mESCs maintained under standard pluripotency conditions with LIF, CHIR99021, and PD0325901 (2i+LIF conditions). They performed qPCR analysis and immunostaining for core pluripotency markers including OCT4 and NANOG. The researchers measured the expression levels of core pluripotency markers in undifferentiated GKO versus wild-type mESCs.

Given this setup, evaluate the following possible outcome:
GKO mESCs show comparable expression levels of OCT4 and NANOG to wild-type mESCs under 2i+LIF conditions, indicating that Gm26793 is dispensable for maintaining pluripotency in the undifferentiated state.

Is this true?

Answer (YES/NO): YES